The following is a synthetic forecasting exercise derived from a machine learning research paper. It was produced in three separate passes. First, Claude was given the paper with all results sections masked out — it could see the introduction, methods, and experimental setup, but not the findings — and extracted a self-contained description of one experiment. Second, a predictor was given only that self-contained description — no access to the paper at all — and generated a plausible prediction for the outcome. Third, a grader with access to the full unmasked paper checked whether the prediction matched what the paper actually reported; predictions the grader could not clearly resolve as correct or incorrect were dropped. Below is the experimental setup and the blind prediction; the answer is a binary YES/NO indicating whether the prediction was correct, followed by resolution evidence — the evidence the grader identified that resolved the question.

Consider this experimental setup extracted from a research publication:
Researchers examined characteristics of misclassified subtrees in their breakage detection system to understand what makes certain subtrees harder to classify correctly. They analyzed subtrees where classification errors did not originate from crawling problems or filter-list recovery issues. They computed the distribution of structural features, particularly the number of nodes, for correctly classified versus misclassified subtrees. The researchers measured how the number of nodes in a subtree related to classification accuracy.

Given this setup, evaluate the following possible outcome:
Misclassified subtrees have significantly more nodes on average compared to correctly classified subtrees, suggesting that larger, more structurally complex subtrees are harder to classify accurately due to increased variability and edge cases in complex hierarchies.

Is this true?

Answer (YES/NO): NO